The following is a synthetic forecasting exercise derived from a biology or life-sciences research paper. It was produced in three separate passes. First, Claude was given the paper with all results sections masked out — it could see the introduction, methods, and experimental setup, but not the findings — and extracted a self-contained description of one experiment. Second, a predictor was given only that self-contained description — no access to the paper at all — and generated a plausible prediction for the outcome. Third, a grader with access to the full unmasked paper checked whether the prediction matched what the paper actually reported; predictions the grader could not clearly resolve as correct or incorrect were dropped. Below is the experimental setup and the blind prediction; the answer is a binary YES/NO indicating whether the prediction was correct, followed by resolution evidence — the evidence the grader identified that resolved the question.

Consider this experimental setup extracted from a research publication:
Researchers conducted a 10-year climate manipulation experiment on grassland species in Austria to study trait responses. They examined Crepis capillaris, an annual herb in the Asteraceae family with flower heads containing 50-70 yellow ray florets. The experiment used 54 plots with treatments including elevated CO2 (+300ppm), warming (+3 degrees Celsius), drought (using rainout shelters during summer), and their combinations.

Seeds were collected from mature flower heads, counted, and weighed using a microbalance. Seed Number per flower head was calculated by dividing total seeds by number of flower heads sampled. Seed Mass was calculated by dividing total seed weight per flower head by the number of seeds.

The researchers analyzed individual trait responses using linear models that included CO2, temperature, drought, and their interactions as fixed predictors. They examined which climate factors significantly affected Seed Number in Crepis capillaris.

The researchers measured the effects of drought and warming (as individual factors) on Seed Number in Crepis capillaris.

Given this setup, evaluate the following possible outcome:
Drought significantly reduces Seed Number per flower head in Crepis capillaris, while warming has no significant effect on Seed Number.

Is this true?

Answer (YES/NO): NO